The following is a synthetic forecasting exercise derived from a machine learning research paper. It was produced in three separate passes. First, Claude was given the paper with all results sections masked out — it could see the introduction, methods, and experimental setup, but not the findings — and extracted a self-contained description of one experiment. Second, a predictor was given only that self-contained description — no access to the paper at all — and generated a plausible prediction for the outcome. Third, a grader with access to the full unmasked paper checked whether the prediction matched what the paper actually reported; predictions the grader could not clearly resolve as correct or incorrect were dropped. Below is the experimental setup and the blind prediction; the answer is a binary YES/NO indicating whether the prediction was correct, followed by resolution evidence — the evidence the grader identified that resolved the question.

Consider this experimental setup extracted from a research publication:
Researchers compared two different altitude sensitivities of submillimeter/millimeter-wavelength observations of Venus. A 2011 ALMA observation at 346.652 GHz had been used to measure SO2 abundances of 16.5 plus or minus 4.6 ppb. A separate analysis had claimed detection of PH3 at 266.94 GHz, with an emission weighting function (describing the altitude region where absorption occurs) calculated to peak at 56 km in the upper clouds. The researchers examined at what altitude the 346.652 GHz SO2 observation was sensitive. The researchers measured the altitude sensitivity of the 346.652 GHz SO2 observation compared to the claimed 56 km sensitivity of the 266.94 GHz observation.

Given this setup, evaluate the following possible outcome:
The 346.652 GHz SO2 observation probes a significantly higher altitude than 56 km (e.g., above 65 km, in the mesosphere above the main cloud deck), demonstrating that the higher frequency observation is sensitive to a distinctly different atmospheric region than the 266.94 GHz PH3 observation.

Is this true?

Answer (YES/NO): YES